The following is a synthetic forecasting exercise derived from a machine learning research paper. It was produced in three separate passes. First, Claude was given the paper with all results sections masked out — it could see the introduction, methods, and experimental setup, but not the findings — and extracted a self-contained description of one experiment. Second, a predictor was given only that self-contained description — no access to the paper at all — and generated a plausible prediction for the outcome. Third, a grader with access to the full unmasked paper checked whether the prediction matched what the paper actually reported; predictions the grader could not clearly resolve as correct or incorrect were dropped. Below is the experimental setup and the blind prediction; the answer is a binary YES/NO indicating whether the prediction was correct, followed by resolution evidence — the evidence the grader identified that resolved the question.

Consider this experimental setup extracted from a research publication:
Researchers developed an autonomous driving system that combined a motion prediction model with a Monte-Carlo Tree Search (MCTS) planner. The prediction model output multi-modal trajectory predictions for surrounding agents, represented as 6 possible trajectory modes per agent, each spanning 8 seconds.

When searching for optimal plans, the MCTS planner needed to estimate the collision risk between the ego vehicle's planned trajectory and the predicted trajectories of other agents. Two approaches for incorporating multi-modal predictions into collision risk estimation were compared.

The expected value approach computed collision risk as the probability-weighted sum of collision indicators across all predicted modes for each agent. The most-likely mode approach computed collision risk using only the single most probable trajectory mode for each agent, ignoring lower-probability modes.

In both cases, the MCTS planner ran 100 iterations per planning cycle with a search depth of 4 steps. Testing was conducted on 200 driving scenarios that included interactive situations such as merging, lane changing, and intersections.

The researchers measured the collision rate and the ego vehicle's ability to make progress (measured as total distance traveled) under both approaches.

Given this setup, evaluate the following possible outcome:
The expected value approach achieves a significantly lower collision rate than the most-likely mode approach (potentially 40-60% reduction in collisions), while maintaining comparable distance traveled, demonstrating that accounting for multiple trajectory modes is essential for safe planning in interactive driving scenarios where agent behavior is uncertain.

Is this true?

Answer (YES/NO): NO